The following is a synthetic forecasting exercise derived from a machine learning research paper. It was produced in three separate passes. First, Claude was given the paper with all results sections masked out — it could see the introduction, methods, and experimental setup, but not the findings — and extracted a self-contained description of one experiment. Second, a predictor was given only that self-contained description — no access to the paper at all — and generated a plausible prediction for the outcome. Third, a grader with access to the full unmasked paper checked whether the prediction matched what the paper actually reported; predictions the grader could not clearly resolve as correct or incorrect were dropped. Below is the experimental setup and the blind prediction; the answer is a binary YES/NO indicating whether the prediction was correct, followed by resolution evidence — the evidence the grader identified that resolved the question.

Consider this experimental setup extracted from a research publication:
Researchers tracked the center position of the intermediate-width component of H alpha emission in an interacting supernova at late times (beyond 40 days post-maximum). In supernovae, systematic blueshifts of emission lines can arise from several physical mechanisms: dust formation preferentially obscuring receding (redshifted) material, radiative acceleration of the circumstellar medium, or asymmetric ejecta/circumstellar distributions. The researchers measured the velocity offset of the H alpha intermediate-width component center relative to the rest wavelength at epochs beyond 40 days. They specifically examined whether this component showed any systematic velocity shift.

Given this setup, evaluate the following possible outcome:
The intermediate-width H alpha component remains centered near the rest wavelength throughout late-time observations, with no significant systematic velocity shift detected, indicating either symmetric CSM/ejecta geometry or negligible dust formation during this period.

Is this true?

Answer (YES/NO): NO